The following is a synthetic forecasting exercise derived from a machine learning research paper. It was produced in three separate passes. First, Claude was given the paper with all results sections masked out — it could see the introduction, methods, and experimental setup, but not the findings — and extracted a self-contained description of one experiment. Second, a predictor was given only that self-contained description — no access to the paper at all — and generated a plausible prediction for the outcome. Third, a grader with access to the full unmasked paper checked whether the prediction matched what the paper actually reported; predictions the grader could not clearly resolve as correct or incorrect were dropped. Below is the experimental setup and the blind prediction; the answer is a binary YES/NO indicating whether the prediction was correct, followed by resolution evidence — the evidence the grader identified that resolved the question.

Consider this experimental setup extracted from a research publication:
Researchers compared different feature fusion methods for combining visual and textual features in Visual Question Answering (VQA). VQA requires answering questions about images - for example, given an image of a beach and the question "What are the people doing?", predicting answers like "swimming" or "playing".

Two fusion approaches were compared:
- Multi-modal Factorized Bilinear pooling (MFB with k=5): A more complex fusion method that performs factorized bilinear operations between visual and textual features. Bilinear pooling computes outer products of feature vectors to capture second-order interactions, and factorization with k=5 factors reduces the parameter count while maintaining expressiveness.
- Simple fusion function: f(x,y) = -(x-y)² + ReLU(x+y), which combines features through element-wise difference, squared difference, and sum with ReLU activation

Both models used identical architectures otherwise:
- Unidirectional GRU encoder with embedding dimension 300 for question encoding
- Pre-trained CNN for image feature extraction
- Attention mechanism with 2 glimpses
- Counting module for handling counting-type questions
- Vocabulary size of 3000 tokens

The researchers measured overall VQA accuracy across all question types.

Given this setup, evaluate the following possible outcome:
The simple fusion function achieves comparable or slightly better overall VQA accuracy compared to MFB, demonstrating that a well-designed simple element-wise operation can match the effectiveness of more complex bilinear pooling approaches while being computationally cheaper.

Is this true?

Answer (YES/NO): YES